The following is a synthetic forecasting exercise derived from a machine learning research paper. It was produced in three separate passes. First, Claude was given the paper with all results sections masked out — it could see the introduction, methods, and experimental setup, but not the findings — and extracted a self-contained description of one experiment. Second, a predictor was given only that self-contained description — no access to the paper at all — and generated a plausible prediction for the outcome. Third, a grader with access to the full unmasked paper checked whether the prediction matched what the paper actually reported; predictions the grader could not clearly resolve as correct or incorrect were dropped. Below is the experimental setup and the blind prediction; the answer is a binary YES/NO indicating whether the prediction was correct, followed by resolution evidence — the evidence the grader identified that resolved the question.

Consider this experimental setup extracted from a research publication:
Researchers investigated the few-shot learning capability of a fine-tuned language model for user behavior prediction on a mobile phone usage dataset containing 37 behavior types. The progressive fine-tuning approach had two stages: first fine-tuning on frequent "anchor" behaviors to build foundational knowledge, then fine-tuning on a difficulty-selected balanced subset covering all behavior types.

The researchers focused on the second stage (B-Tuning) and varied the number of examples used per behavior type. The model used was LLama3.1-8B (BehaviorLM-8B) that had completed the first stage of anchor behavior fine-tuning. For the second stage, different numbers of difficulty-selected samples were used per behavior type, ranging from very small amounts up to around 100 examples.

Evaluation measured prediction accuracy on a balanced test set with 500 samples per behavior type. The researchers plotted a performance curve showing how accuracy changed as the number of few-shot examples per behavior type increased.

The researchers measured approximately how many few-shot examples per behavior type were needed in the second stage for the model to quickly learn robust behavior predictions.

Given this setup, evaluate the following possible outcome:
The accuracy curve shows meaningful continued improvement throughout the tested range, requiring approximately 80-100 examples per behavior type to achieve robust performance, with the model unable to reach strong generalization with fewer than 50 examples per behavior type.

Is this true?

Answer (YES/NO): NO